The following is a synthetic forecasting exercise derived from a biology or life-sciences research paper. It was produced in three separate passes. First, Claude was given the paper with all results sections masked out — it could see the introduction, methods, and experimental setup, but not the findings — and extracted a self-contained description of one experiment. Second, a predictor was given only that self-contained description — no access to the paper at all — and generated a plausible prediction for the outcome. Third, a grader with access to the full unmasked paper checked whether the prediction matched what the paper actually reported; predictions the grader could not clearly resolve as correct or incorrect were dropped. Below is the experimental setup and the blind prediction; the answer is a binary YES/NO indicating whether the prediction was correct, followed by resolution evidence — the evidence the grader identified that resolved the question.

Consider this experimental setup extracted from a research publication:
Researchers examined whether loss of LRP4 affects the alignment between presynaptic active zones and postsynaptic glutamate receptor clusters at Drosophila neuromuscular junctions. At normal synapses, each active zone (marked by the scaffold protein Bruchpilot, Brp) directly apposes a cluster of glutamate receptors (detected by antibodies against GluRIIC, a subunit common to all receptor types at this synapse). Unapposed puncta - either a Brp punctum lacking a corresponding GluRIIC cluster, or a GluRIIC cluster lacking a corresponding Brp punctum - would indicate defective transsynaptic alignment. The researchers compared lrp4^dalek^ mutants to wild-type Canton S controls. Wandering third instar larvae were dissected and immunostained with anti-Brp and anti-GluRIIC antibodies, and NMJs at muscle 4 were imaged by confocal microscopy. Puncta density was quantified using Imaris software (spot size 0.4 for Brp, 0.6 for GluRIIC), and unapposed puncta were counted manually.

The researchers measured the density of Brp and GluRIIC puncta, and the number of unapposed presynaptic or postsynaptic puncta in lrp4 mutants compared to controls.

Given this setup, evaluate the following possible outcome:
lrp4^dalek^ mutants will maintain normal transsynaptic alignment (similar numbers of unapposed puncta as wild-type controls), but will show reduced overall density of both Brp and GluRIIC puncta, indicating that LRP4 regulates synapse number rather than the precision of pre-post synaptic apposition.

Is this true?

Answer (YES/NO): NO